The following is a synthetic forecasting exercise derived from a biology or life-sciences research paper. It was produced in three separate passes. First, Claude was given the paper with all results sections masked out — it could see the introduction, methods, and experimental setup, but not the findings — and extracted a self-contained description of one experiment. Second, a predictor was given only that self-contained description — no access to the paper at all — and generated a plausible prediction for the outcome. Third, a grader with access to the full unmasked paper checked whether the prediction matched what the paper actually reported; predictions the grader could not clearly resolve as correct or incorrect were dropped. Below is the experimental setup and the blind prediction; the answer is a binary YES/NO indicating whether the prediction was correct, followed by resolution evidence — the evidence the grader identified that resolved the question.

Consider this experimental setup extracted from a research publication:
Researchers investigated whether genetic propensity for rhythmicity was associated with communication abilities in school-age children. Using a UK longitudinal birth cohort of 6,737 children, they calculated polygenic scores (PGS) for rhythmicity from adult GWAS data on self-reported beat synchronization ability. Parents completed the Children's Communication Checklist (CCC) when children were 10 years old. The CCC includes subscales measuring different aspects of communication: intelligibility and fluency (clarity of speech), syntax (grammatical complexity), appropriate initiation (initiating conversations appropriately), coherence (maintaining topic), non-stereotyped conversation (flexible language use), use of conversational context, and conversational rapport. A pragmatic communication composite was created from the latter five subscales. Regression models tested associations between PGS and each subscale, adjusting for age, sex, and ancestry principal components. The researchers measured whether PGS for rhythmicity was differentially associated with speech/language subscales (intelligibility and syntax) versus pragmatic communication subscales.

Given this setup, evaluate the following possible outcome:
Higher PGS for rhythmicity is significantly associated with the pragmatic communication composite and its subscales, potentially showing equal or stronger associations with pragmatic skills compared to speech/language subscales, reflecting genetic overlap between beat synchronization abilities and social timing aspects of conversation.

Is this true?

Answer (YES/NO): NO